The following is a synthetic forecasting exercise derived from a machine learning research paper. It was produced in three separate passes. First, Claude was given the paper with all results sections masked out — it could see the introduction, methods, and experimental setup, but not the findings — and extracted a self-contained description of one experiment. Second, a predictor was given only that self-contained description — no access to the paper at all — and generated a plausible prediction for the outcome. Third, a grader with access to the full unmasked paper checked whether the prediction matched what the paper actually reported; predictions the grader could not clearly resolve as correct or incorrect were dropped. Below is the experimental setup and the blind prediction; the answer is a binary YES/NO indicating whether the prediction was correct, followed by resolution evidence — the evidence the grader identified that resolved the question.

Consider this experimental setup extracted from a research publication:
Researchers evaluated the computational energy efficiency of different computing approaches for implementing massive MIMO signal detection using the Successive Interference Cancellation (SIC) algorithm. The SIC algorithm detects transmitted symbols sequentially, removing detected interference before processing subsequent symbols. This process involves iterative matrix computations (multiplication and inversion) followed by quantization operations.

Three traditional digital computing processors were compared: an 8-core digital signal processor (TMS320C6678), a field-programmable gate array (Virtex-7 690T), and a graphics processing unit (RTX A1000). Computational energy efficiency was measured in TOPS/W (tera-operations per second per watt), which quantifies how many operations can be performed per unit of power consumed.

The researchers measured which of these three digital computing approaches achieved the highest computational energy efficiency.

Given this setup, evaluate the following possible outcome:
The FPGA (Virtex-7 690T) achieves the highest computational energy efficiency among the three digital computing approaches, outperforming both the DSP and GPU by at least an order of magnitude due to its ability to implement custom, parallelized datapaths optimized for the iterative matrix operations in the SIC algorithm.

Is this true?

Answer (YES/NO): NO